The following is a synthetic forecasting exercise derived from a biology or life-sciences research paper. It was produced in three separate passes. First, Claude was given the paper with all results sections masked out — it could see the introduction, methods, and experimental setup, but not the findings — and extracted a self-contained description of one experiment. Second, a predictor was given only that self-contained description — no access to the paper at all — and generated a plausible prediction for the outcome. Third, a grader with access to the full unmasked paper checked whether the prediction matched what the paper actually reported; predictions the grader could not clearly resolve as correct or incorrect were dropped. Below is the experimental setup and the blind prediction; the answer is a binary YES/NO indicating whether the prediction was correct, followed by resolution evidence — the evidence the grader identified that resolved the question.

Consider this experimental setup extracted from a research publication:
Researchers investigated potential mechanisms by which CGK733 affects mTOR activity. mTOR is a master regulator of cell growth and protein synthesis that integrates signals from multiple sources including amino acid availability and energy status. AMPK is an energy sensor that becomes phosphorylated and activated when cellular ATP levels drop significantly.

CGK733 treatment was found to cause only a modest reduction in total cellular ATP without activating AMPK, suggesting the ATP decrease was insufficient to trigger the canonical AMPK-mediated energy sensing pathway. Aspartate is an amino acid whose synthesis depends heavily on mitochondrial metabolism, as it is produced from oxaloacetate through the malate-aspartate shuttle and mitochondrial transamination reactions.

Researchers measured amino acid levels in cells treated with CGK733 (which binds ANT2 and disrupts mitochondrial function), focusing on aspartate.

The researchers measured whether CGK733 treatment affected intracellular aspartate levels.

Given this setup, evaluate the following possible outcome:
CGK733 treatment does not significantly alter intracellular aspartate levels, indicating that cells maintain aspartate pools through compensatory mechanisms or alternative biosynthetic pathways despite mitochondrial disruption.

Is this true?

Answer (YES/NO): NO